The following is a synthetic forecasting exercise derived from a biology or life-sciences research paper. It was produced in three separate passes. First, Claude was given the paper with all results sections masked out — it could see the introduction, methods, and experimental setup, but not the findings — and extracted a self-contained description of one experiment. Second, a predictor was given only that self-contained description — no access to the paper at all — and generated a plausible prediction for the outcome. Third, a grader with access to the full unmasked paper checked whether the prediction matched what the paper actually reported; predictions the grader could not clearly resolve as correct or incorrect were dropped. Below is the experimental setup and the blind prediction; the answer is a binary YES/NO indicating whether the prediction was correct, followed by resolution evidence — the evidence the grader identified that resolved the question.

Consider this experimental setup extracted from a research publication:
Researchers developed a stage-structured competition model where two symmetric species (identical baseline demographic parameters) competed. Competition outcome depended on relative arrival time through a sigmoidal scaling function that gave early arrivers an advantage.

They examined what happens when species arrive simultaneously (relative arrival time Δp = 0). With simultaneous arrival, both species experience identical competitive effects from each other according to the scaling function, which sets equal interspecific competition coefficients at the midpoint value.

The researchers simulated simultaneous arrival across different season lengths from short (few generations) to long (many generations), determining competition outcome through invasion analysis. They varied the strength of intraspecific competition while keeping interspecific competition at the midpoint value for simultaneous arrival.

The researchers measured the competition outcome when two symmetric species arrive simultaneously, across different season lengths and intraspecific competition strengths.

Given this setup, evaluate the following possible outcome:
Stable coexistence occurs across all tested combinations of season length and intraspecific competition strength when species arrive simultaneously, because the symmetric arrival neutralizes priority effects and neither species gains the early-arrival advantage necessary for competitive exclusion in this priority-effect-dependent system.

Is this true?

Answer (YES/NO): NO